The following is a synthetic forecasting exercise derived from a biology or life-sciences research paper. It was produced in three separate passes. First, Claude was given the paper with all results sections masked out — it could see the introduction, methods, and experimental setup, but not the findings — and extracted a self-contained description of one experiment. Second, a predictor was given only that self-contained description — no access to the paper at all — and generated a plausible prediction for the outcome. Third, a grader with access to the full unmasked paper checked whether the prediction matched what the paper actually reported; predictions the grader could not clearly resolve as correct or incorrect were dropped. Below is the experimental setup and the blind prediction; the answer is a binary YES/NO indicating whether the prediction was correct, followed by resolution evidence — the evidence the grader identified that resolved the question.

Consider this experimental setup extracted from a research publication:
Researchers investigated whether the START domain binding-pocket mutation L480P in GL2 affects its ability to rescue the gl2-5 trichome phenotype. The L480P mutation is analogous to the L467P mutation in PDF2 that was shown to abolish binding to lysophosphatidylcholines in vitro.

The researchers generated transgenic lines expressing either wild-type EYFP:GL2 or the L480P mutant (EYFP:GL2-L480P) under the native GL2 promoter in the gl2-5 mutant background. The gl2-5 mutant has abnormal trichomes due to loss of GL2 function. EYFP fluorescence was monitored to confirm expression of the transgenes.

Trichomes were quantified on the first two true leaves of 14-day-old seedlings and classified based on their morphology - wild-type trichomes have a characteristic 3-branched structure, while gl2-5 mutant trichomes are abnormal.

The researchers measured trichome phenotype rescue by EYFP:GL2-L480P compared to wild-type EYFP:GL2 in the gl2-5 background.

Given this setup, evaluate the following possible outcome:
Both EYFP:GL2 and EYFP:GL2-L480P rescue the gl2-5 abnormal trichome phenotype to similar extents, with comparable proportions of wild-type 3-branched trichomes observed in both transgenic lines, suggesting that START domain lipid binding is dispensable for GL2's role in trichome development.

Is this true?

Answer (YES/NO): NO